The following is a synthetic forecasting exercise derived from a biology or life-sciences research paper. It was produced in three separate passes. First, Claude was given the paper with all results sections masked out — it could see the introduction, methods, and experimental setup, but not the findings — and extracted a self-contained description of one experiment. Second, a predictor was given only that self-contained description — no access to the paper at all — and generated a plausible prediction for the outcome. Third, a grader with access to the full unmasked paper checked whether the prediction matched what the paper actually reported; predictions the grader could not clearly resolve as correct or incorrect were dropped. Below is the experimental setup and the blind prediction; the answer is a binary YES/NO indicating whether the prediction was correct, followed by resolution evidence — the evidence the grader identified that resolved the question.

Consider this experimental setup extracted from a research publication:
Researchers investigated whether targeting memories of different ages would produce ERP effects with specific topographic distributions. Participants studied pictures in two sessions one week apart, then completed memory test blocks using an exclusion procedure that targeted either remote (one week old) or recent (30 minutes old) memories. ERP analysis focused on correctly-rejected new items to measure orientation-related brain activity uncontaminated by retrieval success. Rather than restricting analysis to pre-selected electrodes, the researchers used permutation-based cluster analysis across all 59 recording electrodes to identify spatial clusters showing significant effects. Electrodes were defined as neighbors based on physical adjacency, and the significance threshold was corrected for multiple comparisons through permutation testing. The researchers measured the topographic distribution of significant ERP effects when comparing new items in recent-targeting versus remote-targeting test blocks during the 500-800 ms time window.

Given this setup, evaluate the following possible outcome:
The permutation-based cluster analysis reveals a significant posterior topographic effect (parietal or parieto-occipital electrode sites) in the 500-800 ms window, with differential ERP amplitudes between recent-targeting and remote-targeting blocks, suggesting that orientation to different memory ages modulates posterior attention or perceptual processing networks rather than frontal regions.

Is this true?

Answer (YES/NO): YES